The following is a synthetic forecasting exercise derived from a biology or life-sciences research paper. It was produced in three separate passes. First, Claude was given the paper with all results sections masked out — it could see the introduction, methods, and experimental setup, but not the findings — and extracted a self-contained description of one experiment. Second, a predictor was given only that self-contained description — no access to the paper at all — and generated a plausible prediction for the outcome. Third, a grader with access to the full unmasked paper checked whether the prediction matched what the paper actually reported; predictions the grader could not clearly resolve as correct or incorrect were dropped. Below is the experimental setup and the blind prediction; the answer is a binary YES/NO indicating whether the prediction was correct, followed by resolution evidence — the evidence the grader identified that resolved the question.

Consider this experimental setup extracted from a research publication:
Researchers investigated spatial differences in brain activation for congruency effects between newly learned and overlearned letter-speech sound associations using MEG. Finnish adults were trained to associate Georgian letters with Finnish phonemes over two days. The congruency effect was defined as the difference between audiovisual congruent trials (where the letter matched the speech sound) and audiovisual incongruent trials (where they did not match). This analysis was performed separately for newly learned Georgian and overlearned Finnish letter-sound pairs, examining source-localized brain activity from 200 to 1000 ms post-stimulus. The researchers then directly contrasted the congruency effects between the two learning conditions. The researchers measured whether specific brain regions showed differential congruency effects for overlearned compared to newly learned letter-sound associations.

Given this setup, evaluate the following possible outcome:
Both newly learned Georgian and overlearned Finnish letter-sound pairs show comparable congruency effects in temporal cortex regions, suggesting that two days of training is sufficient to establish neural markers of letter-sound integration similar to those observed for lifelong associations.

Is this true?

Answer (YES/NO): NO